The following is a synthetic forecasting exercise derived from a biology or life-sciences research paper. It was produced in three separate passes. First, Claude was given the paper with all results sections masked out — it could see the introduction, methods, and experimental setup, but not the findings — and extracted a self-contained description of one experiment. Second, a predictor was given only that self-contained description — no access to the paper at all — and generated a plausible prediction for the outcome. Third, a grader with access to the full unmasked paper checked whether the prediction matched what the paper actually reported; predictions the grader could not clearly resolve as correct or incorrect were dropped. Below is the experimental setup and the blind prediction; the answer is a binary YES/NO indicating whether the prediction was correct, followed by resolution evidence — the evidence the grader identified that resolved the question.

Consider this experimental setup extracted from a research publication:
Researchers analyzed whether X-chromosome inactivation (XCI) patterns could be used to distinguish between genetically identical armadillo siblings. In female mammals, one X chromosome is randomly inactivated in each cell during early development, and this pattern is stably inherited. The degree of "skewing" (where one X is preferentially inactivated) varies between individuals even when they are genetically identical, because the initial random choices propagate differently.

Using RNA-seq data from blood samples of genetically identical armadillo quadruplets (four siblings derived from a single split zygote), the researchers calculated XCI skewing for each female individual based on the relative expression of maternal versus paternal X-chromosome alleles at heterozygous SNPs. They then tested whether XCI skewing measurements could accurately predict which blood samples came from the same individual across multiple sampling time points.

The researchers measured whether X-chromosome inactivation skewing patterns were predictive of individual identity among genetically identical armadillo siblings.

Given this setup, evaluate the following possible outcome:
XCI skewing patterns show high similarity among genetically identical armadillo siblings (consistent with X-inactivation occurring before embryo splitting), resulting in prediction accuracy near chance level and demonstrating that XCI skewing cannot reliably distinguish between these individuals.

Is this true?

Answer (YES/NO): NO